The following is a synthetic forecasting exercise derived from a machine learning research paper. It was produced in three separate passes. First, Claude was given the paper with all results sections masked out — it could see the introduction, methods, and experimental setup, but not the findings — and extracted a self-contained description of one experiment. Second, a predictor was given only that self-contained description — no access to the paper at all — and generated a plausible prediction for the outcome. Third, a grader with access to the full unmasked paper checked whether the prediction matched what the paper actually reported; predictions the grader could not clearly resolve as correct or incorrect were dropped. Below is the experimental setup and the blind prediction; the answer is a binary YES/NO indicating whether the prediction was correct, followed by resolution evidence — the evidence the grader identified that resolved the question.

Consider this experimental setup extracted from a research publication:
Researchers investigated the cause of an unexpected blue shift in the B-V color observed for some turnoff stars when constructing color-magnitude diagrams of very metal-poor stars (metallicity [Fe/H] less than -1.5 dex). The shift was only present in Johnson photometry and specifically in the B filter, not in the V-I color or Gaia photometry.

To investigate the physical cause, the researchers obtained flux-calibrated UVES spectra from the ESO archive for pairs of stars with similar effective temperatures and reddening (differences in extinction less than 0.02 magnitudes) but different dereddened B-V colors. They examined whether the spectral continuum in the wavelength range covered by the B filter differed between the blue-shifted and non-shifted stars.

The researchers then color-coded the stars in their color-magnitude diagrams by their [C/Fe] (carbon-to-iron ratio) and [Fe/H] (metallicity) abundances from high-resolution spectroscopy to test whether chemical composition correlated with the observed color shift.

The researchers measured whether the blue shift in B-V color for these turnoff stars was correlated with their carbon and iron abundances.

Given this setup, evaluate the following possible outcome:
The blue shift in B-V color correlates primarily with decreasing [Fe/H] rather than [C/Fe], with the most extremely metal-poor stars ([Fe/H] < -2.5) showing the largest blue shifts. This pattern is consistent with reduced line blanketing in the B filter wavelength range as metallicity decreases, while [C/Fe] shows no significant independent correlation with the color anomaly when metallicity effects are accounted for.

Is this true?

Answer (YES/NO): NO